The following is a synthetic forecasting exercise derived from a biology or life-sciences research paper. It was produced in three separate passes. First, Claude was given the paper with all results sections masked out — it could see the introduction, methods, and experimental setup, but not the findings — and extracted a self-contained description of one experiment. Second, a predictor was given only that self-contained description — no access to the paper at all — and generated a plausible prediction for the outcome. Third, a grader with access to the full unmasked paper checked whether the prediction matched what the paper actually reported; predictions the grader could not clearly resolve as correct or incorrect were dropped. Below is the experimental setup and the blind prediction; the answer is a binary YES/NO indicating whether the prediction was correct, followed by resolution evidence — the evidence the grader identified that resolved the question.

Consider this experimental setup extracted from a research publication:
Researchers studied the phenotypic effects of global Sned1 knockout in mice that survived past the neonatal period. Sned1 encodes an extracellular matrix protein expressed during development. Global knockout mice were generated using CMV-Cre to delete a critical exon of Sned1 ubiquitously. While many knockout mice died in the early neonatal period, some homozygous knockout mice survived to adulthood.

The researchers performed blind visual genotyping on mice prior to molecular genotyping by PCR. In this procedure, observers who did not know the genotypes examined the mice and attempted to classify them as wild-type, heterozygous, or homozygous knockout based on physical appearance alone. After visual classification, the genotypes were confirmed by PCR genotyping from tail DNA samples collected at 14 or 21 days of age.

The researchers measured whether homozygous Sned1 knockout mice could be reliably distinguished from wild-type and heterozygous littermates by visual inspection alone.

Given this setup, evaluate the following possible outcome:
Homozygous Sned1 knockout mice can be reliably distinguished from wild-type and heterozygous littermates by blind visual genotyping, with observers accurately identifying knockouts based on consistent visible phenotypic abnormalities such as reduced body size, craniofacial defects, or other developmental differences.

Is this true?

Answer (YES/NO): YES